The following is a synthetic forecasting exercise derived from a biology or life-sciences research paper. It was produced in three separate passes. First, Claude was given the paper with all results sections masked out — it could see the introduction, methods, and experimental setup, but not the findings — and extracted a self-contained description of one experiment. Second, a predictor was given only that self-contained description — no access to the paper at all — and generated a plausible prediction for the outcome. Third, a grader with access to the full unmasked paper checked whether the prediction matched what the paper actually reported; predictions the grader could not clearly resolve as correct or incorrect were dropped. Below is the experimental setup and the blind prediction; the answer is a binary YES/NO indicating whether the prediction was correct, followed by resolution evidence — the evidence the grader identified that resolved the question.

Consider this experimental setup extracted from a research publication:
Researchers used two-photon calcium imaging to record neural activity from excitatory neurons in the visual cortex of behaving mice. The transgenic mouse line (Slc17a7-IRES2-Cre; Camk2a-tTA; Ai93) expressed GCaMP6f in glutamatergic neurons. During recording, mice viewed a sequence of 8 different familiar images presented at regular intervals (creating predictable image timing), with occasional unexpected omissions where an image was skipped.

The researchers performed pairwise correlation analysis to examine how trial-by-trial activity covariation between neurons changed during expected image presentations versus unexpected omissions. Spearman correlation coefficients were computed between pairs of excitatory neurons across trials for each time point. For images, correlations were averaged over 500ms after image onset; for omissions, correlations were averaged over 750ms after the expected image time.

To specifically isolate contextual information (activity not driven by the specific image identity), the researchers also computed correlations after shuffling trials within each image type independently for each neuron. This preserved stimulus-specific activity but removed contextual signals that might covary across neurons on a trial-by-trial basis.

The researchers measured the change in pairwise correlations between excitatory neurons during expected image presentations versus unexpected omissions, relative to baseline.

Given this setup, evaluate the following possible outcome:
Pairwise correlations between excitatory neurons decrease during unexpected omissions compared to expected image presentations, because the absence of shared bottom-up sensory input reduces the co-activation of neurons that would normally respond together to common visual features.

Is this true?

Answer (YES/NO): YES